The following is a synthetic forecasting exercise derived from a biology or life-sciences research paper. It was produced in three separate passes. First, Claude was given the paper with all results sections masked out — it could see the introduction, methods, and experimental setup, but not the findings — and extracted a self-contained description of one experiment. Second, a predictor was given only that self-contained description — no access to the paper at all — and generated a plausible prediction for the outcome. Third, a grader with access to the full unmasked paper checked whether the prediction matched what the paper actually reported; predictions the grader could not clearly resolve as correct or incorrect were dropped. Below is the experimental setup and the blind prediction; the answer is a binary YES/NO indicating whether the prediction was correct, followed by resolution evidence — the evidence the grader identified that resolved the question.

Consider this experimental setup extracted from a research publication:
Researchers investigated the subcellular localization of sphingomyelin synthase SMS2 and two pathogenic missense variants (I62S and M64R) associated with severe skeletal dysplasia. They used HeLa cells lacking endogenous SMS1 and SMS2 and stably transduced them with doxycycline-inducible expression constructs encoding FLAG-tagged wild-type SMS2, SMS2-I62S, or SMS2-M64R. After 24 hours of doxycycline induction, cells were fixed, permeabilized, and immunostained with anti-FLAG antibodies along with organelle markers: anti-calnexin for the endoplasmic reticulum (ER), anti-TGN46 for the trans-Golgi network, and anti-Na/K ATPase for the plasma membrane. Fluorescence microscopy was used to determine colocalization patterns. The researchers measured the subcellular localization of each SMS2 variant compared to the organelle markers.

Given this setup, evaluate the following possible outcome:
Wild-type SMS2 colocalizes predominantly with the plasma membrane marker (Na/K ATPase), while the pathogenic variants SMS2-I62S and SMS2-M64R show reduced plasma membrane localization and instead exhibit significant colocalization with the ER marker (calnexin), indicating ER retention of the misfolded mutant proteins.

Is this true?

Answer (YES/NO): NO